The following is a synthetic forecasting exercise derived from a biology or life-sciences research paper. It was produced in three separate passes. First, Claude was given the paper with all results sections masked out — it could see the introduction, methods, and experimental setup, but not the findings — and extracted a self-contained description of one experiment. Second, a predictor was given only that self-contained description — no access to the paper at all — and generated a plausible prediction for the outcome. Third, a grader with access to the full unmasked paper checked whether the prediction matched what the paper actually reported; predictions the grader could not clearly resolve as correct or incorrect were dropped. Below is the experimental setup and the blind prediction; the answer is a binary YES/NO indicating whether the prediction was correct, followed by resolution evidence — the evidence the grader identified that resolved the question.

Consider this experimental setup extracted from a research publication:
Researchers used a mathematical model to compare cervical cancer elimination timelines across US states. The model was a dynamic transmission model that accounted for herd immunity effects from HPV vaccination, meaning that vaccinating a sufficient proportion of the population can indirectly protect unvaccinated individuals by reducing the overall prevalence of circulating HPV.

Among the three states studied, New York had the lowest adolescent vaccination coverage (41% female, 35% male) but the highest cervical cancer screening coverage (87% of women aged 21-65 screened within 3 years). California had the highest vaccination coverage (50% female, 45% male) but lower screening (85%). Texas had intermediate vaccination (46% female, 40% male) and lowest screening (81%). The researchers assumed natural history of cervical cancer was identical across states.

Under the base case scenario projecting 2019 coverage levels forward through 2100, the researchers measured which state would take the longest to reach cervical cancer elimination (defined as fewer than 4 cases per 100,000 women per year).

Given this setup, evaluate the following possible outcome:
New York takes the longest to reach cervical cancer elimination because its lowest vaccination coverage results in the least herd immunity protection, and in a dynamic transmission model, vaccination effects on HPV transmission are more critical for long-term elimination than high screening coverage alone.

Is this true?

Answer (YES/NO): YES